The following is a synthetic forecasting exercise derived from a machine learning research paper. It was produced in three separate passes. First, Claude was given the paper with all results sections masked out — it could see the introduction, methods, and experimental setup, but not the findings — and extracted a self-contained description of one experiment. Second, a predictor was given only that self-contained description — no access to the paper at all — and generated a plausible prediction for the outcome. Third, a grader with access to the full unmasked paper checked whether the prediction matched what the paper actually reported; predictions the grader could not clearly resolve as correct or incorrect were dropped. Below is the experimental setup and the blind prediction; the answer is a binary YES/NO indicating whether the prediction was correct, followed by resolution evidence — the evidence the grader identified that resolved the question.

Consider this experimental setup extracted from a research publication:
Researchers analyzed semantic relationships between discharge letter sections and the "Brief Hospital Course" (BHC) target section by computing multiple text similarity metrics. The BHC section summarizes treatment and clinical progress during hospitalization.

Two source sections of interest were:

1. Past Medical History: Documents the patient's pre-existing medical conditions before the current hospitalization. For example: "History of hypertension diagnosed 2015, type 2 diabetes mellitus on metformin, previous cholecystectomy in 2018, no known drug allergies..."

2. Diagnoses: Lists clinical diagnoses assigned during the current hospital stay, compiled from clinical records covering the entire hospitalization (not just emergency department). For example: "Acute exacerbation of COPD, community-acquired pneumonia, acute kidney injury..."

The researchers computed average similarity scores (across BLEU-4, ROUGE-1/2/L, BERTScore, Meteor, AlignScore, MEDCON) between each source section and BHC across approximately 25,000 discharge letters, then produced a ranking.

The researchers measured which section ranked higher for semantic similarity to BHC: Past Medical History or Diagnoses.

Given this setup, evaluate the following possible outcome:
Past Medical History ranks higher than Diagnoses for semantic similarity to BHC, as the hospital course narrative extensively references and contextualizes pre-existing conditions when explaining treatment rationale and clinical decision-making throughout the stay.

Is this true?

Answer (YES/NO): YES